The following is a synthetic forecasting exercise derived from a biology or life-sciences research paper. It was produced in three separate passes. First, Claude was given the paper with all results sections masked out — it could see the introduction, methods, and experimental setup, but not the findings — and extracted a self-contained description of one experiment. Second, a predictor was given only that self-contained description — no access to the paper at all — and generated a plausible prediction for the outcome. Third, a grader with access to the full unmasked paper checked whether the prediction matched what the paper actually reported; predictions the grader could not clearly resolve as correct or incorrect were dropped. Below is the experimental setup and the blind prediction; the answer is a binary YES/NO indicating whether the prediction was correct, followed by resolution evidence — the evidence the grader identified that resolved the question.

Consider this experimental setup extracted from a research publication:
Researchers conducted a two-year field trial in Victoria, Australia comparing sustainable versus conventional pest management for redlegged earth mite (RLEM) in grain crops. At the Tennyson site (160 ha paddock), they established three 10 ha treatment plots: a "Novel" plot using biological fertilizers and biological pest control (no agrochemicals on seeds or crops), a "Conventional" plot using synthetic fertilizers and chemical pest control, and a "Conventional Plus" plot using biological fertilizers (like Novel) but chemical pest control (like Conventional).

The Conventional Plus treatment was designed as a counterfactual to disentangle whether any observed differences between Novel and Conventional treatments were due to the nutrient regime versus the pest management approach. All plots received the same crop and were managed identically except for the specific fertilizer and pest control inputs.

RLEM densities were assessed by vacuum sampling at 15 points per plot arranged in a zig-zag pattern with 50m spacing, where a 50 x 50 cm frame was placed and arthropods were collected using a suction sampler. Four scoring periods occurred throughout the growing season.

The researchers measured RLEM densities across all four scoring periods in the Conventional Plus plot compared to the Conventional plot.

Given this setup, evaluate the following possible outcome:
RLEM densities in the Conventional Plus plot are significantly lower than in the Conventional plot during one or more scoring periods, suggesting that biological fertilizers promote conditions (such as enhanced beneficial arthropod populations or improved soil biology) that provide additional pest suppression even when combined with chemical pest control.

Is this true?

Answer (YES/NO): NO